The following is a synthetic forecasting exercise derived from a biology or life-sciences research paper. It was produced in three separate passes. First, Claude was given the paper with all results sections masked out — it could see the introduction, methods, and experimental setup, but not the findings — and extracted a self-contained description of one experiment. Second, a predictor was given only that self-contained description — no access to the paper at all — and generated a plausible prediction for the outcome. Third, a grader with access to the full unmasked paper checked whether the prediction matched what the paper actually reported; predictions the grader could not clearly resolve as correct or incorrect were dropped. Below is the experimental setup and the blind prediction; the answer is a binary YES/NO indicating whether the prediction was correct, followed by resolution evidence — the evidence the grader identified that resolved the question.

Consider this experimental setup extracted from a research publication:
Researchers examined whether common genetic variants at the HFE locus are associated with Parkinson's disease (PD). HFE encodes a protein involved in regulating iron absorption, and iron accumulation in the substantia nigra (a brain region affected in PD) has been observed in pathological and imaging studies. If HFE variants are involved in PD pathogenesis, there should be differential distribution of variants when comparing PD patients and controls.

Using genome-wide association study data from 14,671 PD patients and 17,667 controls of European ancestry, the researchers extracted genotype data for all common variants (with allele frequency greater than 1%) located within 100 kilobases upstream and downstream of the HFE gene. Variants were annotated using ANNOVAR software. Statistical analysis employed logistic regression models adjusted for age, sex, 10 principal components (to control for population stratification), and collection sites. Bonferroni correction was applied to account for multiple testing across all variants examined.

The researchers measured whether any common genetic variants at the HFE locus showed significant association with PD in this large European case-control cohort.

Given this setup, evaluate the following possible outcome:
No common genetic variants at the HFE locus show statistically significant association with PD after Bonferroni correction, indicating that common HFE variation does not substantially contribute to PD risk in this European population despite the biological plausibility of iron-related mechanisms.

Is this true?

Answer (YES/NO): YES